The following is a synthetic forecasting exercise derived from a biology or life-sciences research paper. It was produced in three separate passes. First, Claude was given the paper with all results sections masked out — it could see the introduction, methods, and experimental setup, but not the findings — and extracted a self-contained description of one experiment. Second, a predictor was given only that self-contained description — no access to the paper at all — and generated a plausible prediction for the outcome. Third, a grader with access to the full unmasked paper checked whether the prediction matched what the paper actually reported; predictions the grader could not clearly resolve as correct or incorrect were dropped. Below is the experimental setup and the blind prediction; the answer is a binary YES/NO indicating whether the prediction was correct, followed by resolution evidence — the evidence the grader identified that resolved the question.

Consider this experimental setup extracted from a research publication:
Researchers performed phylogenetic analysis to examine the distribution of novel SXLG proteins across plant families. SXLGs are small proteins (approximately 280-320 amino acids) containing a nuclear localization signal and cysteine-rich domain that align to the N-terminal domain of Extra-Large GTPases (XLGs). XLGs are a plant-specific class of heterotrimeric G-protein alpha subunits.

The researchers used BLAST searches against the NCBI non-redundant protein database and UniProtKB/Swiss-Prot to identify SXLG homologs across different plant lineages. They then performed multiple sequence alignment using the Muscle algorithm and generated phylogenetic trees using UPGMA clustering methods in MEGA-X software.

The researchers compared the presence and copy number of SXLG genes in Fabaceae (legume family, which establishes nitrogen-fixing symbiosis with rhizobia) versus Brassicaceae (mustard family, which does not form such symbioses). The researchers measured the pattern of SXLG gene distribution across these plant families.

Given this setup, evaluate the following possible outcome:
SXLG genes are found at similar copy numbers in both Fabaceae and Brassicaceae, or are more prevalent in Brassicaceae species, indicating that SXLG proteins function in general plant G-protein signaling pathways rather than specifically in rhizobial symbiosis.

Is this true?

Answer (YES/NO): NO